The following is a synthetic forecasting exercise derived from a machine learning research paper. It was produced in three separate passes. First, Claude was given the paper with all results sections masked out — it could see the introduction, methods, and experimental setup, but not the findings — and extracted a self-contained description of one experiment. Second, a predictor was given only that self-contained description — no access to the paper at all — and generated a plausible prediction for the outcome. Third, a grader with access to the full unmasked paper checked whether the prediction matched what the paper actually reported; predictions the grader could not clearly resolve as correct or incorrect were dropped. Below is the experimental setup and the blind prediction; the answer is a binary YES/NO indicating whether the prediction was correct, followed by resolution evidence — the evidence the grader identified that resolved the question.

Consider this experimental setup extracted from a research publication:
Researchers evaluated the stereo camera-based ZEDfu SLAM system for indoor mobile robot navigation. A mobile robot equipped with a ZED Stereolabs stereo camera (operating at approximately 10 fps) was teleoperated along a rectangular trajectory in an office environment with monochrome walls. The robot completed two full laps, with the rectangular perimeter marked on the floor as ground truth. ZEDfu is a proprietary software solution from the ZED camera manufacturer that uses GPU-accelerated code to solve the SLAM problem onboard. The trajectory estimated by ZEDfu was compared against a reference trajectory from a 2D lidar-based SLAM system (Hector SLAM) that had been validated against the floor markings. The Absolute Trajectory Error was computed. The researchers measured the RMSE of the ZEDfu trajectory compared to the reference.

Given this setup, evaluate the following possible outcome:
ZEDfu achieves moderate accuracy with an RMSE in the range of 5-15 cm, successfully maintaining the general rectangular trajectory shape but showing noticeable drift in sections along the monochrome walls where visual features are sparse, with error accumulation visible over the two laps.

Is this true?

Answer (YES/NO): NO